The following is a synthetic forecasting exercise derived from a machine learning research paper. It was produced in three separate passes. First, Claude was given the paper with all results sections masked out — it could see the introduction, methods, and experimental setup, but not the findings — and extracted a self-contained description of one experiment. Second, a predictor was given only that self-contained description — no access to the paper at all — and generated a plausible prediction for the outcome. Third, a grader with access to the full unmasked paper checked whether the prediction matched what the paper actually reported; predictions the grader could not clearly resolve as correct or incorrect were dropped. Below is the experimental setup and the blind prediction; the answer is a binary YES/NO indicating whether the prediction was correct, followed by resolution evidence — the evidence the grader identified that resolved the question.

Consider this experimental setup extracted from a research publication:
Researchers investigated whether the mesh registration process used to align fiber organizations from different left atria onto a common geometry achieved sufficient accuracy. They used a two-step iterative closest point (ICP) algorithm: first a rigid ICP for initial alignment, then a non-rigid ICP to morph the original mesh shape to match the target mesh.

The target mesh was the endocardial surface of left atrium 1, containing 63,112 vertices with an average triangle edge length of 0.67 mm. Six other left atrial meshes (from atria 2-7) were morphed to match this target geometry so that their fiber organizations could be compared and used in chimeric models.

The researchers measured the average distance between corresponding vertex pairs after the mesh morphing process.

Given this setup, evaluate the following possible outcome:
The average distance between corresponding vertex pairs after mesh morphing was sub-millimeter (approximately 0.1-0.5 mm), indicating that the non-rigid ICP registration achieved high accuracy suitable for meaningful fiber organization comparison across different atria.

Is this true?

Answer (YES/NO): NO